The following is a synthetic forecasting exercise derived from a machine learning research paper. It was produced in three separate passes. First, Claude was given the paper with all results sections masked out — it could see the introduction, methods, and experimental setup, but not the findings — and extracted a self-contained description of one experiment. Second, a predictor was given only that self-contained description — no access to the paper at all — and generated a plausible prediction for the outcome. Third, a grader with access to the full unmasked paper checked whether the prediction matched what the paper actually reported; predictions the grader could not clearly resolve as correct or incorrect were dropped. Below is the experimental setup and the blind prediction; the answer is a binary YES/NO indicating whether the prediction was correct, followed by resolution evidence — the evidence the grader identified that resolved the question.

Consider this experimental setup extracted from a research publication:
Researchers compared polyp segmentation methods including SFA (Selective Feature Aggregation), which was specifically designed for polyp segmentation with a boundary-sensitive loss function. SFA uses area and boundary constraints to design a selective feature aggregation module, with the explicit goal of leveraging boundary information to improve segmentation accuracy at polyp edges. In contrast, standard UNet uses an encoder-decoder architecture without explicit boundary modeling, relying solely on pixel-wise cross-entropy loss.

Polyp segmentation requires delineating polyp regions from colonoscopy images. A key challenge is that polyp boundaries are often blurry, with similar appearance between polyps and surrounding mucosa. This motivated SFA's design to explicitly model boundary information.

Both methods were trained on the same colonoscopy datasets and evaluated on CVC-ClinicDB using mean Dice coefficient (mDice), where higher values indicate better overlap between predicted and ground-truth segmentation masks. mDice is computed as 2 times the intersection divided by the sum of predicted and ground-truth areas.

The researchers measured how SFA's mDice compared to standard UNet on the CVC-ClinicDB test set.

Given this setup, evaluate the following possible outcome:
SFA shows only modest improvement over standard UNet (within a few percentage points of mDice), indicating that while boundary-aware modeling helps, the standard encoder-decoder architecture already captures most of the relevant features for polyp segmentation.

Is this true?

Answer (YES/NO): NO